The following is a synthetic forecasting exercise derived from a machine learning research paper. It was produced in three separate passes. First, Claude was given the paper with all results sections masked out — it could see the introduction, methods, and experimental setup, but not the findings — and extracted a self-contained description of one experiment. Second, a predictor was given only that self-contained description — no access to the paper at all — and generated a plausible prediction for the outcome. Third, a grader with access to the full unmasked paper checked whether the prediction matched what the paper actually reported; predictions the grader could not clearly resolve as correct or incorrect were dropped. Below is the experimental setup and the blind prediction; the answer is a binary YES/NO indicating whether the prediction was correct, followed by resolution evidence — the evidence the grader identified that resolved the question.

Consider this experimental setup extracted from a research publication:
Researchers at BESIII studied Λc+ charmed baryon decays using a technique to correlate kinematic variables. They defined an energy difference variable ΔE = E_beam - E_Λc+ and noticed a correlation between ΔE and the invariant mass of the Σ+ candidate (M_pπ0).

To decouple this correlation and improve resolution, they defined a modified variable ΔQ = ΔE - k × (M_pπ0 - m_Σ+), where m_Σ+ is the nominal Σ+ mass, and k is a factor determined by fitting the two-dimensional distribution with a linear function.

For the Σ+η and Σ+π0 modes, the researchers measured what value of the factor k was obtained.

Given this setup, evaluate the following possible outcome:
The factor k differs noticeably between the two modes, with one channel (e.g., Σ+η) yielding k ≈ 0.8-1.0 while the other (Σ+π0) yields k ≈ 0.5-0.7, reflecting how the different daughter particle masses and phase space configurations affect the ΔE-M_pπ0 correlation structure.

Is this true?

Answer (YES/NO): NO